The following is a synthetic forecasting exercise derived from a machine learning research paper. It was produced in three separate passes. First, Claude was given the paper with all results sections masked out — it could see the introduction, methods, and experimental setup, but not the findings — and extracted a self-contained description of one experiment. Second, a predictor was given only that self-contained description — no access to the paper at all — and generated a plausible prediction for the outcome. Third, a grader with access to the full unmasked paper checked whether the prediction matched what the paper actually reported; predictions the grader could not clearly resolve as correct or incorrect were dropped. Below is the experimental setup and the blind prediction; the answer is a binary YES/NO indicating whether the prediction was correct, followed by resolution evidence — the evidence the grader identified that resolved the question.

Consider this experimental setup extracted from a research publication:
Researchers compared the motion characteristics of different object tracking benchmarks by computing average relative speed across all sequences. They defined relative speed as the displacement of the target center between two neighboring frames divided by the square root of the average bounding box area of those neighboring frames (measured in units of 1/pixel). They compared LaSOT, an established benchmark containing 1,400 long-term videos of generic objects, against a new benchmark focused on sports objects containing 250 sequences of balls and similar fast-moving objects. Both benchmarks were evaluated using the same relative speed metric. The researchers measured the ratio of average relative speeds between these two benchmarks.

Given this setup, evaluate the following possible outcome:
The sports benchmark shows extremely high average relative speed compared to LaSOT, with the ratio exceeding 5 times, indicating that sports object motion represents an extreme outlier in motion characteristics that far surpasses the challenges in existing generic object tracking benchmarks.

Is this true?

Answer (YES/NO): NO